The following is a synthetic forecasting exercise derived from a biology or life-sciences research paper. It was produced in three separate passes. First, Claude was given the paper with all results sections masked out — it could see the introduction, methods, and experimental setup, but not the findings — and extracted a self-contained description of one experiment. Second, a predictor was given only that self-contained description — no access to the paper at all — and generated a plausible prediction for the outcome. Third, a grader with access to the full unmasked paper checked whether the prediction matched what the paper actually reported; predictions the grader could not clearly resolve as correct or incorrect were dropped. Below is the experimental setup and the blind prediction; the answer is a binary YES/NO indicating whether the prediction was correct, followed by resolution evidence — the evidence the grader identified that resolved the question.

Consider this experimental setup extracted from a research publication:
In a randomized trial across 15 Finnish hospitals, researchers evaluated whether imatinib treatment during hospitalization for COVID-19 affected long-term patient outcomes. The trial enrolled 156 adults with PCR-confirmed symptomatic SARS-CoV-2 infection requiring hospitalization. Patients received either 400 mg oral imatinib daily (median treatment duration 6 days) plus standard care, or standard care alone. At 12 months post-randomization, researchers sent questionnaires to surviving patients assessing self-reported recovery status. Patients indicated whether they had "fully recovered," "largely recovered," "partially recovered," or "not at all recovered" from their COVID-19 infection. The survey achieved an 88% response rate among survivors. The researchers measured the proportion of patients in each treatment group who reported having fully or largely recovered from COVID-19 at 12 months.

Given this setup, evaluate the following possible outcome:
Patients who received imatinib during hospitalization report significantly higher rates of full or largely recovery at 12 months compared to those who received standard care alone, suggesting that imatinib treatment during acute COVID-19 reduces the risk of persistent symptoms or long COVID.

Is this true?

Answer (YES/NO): NO